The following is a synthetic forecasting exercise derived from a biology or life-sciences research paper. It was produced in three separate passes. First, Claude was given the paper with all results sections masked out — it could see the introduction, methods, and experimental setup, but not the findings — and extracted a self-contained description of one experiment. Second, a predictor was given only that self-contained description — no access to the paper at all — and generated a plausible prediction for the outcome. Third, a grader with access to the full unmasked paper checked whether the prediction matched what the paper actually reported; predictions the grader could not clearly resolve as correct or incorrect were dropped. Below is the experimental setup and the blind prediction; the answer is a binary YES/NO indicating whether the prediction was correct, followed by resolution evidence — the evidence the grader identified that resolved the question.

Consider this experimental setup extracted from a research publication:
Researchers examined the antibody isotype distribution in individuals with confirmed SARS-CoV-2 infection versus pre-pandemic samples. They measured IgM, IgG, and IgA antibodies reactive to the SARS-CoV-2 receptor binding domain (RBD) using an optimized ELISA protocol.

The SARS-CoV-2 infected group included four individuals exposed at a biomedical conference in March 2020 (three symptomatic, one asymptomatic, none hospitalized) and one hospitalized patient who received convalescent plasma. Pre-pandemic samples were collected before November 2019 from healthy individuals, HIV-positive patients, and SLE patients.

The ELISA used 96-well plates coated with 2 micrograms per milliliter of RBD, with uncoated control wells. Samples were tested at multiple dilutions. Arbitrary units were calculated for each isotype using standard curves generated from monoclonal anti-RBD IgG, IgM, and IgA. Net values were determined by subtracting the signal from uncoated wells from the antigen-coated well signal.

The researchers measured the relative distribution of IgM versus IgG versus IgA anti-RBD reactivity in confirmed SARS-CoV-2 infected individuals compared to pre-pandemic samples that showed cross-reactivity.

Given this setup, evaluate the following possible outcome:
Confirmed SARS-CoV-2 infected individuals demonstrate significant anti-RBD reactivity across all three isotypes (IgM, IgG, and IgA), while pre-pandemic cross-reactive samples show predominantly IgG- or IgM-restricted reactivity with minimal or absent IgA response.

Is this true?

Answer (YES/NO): NO